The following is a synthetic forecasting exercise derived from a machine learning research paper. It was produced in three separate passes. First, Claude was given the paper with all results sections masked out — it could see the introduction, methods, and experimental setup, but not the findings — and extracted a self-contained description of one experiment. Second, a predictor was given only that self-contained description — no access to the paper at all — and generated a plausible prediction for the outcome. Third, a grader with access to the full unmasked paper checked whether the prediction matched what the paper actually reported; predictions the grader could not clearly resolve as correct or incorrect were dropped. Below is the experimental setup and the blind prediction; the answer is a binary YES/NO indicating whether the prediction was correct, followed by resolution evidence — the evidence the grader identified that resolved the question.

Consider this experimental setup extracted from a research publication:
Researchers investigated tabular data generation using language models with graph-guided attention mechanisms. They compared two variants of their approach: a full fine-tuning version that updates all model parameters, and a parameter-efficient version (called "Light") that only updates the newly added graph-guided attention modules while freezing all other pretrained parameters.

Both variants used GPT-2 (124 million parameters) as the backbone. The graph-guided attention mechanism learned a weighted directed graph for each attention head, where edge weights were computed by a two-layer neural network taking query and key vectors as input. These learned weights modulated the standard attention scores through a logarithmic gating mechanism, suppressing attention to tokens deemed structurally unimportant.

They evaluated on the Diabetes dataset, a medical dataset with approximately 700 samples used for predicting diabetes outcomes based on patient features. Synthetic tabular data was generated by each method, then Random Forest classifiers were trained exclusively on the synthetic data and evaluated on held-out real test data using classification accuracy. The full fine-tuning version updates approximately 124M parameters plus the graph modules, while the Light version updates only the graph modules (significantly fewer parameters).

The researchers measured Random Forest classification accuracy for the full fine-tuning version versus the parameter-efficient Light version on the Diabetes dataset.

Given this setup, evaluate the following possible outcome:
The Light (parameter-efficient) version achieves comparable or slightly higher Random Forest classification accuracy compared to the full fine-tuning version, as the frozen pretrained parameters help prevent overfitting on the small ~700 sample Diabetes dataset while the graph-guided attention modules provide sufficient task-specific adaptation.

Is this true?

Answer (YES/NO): NO